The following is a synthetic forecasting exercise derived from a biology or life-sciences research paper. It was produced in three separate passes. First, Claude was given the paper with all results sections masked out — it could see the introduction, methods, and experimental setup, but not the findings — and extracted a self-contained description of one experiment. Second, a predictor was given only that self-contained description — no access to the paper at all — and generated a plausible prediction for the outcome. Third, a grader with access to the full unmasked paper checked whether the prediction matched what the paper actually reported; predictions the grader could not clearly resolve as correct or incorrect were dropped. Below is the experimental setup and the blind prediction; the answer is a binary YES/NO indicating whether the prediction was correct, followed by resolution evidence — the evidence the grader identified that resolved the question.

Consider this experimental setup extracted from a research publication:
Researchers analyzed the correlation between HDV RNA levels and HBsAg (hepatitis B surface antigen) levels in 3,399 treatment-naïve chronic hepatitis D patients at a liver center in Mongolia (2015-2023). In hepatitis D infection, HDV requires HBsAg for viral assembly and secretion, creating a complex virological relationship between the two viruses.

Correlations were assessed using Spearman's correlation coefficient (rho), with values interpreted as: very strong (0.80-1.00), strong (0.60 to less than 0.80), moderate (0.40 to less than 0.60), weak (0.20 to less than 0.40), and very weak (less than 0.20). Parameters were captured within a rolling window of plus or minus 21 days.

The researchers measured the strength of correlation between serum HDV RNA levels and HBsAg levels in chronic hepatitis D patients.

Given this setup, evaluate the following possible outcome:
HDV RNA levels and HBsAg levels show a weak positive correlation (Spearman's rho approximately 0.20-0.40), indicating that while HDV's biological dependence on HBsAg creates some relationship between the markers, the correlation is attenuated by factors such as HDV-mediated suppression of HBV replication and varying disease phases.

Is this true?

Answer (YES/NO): YES